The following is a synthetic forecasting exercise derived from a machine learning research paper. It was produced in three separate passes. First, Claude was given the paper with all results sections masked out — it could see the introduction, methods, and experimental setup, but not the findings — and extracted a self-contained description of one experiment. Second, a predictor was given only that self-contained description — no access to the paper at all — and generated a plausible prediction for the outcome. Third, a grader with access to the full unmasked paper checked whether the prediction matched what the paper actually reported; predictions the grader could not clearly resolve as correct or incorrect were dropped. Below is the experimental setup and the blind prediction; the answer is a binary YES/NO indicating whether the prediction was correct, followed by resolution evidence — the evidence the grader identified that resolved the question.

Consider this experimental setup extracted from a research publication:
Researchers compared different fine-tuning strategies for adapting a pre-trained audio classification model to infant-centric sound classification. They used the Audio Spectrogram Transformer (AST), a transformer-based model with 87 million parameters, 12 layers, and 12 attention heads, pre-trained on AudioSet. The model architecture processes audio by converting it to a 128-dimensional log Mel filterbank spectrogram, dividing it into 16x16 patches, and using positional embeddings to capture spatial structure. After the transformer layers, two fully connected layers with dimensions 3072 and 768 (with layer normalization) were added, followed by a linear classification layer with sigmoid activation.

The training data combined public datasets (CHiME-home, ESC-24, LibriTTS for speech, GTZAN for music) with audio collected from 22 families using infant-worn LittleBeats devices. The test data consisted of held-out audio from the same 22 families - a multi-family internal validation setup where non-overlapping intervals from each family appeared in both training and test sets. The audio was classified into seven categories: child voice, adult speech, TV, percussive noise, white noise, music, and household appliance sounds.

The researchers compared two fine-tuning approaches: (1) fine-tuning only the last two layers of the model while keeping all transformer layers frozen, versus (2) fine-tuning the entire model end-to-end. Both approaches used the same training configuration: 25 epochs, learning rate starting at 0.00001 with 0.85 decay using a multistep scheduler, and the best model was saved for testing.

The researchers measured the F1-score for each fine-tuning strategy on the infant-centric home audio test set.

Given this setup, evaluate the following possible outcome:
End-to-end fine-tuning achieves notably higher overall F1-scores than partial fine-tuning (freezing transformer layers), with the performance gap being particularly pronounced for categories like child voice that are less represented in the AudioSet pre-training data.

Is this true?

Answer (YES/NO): NO